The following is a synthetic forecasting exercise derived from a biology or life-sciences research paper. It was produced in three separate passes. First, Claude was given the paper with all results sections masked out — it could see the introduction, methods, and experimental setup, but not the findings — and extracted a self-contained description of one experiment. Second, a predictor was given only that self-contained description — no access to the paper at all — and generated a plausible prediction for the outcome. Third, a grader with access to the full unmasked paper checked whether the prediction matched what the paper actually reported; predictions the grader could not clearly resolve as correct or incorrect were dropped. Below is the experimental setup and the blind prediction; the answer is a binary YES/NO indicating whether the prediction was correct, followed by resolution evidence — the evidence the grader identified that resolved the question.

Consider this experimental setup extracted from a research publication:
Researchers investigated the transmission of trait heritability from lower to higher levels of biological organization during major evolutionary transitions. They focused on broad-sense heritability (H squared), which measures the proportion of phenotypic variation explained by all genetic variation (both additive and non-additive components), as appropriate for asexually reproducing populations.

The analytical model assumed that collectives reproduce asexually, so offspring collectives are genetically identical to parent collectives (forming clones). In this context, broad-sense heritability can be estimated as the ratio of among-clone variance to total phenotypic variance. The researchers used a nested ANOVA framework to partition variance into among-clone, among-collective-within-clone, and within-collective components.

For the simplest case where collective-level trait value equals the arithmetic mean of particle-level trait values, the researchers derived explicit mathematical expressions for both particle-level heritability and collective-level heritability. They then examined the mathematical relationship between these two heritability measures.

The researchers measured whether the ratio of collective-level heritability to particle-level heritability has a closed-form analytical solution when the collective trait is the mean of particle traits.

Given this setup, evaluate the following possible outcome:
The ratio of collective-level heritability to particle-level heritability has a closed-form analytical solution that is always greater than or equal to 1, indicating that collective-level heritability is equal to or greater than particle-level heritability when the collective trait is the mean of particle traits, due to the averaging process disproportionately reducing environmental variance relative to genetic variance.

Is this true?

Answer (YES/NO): YES